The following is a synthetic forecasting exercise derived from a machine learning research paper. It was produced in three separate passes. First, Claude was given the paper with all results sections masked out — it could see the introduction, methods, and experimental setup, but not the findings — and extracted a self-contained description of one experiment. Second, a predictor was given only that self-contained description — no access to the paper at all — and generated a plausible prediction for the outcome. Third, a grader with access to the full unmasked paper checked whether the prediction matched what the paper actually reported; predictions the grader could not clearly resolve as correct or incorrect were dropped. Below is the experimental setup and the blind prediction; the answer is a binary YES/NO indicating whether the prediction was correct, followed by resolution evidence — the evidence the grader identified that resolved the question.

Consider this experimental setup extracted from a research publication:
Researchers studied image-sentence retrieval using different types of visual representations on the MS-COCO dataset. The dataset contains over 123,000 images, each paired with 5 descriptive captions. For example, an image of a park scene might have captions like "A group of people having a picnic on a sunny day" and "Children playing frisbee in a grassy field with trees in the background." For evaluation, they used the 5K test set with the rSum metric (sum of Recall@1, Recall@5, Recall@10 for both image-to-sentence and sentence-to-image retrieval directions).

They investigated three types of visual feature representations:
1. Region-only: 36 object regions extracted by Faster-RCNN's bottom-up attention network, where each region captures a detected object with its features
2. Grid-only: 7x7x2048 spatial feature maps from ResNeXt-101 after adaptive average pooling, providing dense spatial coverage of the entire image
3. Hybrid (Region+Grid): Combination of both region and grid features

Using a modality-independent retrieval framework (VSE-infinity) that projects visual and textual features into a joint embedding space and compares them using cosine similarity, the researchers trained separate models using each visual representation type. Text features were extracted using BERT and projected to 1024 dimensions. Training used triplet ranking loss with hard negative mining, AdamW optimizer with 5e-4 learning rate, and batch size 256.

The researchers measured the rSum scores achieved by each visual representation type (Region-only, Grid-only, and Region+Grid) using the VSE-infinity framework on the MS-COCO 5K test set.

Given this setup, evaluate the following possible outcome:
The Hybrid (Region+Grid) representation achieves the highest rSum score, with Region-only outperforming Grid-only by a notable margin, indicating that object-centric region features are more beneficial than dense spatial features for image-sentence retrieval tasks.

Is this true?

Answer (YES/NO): NO